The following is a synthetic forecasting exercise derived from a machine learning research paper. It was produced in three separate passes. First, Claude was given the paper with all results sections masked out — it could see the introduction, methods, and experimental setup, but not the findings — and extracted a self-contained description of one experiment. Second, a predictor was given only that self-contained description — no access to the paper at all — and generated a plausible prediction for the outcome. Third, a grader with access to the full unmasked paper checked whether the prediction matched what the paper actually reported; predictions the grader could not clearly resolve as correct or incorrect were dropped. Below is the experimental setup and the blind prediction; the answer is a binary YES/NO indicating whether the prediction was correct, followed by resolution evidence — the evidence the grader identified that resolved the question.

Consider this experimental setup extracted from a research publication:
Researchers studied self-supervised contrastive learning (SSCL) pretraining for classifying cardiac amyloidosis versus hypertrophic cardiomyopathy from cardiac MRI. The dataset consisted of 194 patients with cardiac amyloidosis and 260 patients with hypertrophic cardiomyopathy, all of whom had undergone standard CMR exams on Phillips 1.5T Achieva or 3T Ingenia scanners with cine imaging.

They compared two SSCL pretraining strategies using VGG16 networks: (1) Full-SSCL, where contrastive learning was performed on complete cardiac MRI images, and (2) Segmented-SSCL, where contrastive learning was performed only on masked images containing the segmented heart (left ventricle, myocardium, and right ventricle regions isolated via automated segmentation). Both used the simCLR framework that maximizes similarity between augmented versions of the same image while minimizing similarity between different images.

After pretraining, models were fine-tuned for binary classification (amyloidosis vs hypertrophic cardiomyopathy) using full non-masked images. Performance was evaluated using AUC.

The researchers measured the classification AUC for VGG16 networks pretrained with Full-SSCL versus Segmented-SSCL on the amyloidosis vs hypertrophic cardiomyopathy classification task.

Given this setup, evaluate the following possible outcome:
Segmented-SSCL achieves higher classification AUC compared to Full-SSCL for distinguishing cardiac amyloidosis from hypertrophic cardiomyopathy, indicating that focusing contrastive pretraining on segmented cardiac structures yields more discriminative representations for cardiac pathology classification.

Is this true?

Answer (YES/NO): YES